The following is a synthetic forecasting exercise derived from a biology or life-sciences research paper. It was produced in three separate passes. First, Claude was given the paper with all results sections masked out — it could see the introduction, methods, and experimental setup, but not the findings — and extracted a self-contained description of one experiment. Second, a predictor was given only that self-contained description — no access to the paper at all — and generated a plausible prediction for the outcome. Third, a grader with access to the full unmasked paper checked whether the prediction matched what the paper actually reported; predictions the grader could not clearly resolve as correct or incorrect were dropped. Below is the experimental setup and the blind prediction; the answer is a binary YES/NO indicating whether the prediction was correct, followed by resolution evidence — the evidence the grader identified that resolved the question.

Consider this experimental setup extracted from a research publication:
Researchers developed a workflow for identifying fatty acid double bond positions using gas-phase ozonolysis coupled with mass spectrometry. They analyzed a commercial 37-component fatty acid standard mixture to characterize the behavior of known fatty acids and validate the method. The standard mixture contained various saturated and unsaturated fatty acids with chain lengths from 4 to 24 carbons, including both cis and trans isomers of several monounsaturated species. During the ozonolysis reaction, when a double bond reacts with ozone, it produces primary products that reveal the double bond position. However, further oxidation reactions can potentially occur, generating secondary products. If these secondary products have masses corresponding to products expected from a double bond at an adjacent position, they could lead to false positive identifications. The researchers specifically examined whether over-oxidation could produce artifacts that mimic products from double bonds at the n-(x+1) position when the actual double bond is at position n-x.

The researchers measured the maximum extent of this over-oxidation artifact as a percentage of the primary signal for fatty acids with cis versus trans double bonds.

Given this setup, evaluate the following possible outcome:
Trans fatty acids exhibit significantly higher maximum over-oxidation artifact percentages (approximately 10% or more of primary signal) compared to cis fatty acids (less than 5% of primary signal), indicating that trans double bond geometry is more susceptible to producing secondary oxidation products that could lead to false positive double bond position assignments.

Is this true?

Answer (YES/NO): NO